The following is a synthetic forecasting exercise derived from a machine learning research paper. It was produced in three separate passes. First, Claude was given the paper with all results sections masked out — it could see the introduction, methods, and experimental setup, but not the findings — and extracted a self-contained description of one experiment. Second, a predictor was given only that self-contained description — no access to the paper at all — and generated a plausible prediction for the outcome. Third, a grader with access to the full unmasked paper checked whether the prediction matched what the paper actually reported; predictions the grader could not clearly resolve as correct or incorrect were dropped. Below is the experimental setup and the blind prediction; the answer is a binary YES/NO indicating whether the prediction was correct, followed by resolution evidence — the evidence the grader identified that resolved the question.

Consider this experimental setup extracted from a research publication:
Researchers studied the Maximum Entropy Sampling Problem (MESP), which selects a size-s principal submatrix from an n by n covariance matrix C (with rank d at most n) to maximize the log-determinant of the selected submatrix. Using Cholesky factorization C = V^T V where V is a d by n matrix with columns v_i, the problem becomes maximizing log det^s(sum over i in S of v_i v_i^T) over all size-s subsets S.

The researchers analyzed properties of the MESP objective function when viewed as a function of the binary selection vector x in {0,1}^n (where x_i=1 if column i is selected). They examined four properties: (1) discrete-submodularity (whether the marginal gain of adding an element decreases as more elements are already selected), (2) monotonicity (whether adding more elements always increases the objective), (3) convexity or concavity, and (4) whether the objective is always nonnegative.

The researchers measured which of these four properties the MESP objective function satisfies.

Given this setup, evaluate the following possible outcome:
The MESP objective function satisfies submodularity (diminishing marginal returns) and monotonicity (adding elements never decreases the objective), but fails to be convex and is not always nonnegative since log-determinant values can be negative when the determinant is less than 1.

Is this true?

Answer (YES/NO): NO